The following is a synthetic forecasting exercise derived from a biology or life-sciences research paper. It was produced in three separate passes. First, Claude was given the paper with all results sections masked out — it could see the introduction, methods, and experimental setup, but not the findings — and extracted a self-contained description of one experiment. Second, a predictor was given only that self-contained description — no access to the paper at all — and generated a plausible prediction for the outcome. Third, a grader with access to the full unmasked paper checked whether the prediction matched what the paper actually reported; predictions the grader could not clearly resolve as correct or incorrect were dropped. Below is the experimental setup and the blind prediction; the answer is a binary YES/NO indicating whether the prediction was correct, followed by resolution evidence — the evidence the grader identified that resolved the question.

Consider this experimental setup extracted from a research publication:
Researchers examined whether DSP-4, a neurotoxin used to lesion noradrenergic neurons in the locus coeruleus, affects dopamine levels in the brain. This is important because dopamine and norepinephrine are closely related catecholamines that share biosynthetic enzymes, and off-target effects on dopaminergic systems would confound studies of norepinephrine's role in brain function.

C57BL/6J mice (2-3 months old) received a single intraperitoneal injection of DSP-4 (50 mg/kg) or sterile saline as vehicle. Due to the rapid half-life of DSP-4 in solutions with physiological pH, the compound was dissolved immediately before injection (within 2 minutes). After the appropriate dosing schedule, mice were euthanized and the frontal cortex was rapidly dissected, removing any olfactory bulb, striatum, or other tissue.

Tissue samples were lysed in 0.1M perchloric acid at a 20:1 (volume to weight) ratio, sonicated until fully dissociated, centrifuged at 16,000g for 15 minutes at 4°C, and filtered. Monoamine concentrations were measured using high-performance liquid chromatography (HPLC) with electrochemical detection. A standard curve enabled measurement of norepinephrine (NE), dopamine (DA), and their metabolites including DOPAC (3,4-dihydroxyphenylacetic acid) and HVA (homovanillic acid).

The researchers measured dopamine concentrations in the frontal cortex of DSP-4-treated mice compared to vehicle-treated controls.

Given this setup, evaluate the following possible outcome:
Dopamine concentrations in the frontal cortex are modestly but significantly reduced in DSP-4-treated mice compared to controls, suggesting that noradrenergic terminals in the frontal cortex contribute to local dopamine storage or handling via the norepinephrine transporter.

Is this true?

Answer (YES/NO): NO